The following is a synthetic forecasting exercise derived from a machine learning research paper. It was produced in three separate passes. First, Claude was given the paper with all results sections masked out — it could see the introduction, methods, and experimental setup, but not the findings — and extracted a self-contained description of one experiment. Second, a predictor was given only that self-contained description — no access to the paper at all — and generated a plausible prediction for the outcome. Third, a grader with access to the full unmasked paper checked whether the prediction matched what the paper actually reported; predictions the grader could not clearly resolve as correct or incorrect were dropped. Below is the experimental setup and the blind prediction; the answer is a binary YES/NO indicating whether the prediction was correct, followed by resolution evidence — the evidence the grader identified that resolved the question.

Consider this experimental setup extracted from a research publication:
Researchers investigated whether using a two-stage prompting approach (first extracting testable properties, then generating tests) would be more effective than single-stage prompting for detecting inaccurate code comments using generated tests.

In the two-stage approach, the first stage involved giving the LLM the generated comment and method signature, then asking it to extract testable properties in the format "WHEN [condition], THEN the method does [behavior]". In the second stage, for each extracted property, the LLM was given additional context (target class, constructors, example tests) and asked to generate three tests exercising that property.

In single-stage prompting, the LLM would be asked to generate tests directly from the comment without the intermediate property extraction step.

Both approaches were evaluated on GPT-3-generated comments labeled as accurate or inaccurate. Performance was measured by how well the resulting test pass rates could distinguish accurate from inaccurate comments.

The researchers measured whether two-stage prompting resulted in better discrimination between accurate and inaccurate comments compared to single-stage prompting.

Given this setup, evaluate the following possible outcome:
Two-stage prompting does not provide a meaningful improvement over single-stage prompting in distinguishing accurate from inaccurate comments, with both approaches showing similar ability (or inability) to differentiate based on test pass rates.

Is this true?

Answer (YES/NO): NO